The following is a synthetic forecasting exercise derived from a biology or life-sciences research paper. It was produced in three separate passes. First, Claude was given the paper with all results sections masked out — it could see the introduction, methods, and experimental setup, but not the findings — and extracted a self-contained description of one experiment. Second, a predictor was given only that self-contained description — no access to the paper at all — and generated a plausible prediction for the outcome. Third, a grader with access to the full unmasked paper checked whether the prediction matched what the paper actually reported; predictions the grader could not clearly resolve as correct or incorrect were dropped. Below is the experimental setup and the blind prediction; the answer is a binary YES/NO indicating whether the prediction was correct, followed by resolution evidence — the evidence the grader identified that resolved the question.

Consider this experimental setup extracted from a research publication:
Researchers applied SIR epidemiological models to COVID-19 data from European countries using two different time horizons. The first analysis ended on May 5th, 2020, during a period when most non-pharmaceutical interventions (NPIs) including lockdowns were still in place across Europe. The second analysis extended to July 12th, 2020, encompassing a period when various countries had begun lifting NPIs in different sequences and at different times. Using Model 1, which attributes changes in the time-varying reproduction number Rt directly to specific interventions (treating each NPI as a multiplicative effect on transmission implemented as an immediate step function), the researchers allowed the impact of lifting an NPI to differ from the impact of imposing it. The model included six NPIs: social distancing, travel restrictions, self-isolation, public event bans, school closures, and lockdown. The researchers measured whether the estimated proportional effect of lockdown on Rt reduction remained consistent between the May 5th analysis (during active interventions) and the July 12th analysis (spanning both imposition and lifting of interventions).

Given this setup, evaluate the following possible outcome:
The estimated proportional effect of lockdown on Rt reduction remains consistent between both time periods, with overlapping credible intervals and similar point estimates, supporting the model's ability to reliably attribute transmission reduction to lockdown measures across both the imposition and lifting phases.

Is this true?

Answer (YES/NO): NO